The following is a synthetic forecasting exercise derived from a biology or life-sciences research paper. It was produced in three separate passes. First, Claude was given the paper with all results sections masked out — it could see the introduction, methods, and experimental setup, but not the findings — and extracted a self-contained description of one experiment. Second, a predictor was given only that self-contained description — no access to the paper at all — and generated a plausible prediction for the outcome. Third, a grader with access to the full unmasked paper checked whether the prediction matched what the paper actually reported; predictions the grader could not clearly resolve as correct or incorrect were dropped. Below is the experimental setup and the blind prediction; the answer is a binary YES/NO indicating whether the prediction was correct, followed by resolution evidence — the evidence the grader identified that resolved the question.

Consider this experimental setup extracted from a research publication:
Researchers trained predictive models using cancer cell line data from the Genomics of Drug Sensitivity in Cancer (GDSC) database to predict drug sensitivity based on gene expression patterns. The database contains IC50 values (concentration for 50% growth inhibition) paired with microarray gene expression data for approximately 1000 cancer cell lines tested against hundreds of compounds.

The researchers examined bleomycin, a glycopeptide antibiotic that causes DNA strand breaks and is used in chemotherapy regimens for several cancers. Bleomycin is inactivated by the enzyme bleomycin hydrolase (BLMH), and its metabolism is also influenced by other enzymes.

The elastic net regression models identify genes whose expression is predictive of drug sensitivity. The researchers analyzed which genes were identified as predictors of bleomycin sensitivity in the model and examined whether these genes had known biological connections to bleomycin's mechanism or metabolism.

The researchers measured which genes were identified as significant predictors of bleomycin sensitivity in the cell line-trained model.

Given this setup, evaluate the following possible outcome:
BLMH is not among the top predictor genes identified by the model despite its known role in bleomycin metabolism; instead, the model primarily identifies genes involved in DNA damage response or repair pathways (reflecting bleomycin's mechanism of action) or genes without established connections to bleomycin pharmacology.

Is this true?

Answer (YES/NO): YES